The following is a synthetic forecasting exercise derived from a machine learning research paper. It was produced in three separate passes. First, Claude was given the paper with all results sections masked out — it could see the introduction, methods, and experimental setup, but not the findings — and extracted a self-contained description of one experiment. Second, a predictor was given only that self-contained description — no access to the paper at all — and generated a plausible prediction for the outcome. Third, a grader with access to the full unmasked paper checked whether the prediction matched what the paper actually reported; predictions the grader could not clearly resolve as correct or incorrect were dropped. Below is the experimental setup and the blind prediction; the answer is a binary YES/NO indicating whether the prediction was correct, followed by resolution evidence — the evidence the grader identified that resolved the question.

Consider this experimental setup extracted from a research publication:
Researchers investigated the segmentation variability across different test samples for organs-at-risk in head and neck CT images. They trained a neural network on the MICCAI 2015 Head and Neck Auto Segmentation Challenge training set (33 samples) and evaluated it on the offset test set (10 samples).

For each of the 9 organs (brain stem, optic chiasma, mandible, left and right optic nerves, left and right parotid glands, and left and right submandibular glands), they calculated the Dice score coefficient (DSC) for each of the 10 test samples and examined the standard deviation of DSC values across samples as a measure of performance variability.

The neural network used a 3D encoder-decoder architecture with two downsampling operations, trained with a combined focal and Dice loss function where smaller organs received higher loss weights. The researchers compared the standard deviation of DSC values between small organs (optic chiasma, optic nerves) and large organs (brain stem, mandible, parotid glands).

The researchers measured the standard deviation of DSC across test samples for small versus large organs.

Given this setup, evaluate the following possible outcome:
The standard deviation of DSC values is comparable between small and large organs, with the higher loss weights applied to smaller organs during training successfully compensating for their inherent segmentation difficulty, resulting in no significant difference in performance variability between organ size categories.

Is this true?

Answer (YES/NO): NO